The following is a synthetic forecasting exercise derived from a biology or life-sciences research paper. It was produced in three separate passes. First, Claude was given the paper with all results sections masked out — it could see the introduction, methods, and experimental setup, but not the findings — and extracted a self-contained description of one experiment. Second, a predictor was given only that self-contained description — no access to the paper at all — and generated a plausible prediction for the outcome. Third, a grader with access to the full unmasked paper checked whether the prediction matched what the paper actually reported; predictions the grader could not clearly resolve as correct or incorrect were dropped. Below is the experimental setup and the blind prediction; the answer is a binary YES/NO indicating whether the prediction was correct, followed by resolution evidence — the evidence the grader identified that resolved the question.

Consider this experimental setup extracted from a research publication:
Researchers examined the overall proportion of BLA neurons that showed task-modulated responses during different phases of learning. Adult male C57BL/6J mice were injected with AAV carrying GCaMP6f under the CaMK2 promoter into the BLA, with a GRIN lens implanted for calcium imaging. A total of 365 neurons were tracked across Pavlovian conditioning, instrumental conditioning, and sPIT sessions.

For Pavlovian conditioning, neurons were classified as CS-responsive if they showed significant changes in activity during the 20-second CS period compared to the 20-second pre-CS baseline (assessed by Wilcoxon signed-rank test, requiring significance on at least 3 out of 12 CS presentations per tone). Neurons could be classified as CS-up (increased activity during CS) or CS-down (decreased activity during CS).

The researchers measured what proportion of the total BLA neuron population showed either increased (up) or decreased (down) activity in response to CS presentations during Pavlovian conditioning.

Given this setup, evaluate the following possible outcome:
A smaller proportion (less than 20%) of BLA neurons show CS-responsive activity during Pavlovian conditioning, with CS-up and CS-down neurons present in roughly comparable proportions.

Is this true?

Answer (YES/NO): NO